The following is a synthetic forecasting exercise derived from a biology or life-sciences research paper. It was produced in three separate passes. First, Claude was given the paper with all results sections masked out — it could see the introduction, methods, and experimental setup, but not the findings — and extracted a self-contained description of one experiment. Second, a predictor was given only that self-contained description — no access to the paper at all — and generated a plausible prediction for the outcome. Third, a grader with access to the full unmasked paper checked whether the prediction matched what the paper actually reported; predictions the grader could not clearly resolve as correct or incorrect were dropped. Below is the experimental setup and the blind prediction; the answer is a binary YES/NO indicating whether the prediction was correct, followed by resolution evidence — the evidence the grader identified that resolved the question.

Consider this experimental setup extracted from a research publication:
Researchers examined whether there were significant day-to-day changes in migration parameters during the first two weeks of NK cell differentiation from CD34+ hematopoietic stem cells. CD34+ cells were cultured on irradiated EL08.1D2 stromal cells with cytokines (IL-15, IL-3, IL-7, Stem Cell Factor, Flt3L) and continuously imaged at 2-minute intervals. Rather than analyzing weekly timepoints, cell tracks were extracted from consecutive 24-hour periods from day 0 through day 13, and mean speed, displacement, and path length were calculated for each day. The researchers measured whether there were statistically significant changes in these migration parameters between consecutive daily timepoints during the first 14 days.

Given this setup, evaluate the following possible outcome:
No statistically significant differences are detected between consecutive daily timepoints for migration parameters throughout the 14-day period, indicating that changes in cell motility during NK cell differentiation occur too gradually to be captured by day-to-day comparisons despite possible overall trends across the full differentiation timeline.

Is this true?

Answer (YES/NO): NO